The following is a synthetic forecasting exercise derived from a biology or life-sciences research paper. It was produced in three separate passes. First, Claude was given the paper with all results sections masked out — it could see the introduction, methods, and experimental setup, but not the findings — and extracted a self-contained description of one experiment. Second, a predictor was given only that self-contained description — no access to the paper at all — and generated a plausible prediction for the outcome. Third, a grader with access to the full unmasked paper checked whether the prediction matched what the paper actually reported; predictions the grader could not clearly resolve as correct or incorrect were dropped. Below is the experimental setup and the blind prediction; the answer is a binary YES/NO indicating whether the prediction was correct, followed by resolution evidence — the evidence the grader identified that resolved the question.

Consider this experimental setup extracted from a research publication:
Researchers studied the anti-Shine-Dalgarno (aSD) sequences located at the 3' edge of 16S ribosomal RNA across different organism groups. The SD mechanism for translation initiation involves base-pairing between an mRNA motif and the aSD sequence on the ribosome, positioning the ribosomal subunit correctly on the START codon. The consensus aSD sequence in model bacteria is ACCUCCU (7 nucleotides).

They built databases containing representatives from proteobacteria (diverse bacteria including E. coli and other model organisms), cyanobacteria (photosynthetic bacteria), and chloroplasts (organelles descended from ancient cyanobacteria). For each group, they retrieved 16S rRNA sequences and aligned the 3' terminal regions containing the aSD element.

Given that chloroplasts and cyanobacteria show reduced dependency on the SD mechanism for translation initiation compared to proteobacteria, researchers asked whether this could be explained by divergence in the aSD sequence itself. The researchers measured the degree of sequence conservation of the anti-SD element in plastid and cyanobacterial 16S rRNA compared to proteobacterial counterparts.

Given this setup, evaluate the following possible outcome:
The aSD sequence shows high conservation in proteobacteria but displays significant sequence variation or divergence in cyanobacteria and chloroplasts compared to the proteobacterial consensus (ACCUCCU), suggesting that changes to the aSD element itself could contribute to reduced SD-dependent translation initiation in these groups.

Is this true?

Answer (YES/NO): NO